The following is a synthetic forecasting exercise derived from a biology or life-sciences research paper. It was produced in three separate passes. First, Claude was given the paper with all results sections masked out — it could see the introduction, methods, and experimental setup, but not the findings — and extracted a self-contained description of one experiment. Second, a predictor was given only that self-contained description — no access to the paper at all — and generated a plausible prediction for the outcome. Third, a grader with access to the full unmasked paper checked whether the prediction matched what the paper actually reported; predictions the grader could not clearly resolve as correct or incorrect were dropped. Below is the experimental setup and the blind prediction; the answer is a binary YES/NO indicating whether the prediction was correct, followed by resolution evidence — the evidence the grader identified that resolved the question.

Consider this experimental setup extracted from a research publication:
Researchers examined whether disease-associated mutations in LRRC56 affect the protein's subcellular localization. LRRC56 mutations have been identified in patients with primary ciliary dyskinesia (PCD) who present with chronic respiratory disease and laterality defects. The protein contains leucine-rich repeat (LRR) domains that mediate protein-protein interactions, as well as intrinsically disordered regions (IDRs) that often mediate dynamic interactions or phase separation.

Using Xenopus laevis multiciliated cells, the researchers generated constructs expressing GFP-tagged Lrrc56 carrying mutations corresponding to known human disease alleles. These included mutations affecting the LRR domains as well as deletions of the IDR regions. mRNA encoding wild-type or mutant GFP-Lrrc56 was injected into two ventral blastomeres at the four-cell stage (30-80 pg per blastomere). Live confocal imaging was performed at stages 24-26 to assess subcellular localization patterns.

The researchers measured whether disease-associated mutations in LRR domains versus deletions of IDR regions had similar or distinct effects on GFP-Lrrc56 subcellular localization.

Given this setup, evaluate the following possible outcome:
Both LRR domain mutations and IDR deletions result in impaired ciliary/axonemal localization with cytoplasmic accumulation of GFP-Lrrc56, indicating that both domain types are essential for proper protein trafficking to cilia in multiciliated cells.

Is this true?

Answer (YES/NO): NO